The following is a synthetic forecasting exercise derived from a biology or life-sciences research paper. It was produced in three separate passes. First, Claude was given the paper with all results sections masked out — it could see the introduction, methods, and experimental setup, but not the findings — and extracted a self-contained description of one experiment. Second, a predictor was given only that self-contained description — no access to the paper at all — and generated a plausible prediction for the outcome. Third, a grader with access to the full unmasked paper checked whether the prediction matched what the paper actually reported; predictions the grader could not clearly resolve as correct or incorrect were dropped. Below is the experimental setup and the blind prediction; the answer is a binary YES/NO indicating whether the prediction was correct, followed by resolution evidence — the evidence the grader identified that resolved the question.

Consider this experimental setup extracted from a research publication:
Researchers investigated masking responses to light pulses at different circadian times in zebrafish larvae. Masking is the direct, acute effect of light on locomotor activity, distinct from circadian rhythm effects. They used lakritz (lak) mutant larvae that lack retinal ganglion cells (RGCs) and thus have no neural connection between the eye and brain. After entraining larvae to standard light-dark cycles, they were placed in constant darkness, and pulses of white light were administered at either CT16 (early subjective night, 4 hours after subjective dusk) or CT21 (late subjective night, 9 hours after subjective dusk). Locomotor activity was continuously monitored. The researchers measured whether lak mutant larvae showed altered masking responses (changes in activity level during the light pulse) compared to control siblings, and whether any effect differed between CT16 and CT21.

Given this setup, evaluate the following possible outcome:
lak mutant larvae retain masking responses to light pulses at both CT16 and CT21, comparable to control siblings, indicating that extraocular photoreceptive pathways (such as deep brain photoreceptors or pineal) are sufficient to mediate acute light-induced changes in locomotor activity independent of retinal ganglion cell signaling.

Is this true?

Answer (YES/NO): NO